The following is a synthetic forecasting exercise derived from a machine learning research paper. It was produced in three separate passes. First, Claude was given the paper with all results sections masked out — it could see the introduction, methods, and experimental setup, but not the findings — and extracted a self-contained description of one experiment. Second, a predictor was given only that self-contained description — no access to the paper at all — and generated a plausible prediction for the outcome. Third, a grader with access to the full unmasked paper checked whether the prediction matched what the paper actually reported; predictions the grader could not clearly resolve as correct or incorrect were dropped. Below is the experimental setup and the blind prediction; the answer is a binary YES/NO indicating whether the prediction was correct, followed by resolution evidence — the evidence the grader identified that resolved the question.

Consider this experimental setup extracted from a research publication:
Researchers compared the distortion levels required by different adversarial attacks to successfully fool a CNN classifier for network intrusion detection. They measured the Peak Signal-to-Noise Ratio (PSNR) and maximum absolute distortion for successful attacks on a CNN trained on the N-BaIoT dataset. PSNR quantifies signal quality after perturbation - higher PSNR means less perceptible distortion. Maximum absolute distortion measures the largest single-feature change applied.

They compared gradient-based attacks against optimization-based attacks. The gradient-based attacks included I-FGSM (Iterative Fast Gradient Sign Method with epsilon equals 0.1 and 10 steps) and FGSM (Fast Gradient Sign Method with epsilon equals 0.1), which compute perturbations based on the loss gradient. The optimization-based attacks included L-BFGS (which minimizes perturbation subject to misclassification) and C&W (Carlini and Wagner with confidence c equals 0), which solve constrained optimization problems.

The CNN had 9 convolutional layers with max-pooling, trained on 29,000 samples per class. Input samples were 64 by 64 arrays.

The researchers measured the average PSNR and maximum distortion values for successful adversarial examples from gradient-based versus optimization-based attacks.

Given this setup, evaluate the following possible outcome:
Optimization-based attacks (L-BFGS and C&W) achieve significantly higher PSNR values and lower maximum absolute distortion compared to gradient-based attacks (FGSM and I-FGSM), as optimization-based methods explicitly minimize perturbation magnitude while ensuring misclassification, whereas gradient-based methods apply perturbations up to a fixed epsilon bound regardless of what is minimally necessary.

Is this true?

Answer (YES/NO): NO